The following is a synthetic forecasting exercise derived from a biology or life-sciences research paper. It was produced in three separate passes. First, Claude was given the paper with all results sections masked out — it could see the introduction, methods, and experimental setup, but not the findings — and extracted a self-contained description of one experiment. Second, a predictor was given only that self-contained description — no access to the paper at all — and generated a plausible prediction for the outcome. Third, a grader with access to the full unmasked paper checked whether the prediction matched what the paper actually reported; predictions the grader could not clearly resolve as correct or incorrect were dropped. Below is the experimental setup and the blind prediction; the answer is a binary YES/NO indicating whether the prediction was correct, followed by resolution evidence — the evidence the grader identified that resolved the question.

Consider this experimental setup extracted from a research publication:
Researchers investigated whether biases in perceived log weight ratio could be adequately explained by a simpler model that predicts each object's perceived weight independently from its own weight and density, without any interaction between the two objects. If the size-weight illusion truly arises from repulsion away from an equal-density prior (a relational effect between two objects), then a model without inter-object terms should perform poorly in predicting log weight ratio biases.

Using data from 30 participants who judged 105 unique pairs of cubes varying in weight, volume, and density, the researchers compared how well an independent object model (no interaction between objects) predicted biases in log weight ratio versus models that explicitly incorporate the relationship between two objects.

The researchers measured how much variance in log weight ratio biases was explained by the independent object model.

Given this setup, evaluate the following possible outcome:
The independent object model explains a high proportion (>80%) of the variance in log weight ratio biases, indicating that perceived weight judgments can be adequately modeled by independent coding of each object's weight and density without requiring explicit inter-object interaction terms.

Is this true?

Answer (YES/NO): YES